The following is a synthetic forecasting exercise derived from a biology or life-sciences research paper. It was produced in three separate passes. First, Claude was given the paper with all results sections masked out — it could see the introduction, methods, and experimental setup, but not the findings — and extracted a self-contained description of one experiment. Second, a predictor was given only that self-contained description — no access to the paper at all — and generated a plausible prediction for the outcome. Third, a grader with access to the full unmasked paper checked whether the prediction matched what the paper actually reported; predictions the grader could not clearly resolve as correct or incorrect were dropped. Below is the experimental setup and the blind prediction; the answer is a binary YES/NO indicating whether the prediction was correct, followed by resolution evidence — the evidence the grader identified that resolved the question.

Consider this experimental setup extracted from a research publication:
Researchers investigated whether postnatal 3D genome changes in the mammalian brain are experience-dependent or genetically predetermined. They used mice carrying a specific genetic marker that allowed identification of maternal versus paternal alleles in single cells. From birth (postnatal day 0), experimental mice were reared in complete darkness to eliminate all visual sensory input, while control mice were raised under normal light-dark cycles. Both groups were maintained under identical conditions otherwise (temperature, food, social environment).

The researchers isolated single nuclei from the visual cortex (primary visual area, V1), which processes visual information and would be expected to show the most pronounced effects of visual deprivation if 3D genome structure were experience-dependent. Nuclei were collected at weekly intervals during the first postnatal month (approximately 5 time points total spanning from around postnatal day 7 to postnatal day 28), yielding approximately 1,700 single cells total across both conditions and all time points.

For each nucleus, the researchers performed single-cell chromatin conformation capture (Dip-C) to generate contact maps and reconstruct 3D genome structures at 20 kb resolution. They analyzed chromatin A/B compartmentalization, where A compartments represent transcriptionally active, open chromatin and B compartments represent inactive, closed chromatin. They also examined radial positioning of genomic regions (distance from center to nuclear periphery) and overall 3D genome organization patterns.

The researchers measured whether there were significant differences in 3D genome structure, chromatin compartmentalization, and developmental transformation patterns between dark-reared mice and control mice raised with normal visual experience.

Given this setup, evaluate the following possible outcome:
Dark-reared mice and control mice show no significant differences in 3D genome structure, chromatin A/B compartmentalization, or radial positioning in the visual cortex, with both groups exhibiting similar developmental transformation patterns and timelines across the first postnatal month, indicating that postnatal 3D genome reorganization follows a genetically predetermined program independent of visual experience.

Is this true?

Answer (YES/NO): YES